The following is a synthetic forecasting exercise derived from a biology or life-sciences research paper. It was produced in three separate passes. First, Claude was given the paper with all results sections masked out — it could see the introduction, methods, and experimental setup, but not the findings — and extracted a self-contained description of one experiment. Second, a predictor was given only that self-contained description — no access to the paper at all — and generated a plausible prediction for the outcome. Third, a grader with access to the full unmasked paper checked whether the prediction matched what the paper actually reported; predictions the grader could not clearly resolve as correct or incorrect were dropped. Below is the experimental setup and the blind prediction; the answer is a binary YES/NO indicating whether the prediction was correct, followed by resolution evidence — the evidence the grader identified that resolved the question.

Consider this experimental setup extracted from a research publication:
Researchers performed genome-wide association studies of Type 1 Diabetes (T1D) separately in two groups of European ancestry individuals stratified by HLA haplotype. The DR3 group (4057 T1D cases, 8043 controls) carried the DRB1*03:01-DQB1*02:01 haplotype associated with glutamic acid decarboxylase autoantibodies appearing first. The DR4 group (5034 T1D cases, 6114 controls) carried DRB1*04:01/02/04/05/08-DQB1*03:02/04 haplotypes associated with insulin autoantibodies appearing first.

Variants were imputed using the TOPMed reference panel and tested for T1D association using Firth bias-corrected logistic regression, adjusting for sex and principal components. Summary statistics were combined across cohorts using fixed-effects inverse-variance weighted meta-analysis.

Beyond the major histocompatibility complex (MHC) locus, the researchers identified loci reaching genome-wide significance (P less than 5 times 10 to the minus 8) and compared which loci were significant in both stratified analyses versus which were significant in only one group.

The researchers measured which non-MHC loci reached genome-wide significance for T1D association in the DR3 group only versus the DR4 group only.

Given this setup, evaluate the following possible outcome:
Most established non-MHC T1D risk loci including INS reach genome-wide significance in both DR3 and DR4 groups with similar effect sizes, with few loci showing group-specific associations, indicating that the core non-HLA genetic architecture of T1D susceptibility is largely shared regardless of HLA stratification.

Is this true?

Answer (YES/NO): NO